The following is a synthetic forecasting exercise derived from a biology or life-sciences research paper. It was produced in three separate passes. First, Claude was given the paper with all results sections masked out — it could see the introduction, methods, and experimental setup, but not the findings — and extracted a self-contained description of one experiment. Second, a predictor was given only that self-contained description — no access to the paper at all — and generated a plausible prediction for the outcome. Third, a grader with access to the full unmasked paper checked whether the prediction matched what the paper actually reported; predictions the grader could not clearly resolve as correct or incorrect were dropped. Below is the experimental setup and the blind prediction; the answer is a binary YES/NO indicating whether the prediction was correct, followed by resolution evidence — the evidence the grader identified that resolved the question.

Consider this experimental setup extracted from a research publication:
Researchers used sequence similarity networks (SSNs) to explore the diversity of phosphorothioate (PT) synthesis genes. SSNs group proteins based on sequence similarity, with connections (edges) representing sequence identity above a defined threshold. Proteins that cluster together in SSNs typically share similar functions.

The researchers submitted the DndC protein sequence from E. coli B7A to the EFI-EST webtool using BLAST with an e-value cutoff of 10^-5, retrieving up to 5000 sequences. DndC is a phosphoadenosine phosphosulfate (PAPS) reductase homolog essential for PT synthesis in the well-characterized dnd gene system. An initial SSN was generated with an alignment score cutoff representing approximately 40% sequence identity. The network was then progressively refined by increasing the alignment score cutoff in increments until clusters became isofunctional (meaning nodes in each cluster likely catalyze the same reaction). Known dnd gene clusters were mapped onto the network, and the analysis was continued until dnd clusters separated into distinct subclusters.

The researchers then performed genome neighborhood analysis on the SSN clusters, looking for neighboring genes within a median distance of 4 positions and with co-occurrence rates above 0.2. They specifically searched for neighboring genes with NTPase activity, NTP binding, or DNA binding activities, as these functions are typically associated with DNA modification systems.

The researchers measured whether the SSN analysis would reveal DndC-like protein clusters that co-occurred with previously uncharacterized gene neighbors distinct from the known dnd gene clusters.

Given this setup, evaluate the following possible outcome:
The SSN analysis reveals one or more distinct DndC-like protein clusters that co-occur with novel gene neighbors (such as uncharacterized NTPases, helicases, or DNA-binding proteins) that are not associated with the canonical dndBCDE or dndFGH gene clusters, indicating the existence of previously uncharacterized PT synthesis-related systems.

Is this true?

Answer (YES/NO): YES